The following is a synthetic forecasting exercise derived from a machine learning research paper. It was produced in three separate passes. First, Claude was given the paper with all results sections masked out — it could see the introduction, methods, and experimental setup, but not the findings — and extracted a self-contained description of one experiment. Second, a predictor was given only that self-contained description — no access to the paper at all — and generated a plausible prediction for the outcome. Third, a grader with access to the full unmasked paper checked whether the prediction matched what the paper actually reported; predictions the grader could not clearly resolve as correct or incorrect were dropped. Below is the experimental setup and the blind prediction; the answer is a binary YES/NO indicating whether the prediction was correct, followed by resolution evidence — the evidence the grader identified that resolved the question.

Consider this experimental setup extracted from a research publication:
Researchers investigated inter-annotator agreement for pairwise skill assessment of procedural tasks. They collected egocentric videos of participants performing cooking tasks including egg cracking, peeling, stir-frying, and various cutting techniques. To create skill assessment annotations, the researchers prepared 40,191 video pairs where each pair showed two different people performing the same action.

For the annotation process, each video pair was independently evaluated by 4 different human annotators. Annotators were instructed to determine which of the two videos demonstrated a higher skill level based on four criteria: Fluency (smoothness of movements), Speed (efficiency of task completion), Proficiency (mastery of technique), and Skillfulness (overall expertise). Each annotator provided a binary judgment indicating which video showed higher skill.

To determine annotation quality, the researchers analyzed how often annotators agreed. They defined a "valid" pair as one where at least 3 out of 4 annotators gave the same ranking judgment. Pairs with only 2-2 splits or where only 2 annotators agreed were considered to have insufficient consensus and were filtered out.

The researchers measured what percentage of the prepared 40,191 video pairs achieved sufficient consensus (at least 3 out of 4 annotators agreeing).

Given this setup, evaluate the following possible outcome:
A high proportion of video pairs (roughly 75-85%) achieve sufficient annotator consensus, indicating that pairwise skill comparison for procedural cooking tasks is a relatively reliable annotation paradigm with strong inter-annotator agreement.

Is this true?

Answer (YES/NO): YES